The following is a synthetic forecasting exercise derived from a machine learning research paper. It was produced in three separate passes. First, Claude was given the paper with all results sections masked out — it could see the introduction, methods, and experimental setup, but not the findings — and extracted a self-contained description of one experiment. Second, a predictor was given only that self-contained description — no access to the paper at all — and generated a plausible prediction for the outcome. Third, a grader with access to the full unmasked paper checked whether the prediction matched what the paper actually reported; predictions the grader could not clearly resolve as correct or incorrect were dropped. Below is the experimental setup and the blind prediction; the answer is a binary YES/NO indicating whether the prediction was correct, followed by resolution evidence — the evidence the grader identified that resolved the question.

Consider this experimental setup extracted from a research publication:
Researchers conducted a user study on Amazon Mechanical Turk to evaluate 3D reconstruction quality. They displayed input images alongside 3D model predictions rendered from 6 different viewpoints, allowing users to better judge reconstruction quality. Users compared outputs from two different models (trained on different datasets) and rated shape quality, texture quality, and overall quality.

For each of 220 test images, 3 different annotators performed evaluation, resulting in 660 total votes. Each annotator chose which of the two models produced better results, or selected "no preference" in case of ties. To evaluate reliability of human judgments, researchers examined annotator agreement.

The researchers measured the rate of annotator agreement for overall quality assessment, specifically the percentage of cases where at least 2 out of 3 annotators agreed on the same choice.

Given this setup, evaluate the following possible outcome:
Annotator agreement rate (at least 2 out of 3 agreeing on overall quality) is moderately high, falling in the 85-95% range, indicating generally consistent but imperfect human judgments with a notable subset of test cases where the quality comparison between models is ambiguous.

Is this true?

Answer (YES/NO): YES